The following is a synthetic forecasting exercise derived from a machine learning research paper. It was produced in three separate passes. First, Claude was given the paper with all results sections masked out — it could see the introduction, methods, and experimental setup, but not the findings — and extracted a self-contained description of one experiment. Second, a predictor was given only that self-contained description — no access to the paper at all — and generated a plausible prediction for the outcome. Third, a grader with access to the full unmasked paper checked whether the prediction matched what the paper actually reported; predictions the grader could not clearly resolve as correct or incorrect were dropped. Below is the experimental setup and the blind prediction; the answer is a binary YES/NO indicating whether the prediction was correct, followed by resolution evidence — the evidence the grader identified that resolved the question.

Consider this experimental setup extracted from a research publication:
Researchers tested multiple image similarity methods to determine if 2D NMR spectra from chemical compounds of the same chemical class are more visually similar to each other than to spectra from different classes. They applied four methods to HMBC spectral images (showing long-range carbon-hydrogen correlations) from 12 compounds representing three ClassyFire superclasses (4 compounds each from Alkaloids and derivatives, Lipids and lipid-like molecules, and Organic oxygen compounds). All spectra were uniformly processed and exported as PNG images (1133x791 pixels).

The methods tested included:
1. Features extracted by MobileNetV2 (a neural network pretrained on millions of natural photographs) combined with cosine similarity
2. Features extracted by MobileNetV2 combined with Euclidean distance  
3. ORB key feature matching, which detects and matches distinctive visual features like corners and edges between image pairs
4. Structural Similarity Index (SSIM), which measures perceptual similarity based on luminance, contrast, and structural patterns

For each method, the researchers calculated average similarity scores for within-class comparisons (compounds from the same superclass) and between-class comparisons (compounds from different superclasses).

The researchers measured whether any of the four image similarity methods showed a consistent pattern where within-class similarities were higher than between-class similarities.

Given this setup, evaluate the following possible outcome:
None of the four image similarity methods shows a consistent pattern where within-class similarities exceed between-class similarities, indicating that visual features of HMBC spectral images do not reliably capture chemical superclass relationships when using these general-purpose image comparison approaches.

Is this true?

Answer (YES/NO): YES